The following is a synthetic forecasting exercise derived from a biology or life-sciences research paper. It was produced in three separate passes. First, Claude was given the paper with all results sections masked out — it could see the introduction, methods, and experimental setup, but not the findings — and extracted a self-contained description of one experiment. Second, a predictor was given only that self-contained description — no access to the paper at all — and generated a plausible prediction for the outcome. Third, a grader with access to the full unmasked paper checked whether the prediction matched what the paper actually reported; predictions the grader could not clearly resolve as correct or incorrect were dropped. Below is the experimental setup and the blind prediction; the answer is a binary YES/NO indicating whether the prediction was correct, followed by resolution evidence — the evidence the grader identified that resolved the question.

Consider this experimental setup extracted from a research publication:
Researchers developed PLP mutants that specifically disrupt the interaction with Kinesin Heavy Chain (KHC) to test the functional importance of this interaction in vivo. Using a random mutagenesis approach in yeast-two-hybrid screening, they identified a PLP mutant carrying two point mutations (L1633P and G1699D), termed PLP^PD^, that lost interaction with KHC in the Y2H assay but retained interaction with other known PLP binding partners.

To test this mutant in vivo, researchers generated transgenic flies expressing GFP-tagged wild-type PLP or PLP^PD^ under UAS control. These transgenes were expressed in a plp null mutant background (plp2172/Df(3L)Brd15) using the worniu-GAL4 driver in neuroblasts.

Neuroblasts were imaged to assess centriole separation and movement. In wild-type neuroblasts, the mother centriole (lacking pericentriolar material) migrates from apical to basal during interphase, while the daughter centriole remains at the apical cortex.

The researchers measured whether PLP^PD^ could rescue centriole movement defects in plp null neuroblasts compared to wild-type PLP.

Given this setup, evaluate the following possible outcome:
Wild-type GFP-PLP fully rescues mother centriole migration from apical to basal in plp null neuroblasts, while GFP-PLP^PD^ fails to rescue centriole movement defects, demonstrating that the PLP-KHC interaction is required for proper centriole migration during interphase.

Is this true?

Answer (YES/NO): NO